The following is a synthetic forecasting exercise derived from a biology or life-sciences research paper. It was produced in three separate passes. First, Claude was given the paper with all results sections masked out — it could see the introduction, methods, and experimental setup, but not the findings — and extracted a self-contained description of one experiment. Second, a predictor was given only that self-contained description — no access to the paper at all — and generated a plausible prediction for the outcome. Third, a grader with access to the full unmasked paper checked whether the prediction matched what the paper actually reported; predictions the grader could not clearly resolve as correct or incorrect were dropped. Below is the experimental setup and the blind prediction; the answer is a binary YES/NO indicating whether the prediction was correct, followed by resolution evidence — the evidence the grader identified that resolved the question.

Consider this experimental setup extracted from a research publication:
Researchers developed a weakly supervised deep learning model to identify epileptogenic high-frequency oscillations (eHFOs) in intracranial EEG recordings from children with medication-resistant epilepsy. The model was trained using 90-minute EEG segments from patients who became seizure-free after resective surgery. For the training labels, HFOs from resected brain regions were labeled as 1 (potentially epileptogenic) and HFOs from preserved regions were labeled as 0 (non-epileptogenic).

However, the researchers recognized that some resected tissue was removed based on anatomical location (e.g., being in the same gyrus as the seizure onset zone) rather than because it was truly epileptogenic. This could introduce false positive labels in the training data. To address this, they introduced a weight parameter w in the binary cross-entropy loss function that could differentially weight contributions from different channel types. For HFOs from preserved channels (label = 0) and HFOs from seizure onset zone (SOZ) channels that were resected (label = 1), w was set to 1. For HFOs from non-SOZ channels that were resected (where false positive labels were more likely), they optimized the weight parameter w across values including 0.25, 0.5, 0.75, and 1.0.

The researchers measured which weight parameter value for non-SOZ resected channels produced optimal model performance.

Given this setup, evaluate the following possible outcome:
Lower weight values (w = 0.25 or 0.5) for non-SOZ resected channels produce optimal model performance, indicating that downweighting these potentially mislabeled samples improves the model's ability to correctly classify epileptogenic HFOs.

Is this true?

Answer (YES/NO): YES